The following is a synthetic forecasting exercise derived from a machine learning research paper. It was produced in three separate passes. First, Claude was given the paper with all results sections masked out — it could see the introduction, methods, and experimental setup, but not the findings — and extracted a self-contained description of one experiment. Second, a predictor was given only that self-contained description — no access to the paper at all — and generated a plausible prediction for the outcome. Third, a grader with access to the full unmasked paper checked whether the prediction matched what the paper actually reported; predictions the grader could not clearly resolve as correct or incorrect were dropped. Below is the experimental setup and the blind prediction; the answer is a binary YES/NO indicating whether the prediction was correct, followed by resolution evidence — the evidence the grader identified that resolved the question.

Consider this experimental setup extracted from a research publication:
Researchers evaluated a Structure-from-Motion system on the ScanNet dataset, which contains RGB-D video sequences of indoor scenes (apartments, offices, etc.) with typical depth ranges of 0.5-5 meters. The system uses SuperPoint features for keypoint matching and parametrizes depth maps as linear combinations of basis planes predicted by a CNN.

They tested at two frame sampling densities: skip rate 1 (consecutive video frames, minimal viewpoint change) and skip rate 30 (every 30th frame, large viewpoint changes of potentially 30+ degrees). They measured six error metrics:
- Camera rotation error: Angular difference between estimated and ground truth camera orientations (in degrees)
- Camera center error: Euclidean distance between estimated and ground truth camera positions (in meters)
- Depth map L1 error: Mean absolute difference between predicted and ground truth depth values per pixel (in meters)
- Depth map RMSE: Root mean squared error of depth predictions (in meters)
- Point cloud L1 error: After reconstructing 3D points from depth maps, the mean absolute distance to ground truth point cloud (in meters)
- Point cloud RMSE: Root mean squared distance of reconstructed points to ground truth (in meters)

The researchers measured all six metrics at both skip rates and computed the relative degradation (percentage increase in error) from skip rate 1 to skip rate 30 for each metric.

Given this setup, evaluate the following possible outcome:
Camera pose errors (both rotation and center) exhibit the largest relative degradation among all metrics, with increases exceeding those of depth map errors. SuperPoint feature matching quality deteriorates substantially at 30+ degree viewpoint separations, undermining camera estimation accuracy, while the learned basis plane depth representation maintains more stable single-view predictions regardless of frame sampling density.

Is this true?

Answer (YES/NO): NO